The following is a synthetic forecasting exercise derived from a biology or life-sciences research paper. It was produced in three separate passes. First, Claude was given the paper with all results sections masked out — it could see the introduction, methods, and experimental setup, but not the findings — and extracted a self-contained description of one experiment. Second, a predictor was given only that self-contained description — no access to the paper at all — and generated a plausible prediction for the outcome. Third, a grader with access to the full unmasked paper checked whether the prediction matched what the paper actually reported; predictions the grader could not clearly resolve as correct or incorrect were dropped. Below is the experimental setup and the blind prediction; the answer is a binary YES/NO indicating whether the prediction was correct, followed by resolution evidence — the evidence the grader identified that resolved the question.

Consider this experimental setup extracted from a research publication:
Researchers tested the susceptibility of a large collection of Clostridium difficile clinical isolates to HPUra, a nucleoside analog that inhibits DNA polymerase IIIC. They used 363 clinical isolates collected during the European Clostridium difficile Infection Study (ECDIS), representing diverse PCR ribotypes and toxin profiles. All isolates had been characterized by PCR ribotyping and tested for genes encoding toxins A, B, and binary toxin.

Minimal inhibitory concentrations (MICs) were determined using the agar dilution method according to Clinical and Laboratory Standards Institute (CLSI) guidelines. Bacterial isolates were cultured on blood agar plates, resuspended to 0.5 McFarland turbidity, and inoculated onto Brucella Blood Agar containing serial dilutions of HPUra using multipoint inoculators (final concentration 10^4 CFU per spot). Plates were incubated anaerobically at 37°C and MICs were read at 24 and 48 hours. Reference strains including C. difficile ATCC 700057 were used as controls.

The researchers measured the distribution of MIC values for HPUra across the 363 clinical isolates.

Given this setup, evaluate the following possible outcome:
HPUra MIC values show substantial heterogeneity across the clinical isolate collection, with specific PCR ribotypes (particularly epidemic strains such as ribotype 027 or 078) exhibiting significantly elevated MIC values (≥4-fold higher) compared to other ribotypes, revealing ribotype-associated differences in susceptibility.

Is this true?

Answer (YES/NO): NO